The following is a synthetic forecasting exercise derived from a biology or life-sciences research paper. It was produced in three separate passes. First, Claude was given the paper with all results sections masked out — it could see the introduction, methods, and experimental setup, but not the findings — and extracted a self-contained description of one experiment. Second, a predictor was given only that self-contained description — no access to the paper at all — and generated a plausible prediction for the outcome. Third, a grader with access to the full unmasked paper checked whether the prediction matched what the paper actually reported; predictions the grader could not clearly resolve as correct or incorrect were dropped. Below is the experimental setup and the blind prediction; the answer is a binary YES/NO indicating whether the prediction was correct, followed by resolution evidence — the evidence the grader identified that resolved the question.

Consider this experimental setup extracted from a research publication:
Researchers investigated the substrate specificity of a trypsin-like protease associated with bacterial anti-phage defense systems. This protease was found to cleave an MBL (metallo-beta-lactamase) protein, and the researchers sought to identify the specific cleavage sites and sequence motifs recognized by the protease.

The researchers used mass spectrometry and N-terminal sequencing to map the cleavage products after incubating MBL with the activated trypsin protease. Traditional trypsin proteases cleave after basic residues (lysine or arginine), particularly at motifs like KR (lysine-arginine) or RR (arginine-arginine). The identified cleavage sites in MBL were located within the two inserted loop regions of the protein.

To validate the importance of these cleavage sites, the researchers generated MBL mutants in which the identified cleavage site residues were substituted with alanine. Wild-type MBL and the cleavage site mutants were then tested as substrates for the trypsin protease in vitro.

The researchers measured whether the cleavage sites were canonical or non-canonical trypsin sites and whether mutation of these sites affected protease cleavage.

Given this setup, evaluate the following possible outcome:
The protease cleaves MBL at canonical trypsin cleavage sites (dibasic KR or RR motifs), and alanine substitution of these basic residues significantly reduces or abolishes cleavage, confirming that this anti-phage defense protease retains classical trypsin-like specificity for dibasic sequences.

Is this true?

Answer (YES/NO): NO